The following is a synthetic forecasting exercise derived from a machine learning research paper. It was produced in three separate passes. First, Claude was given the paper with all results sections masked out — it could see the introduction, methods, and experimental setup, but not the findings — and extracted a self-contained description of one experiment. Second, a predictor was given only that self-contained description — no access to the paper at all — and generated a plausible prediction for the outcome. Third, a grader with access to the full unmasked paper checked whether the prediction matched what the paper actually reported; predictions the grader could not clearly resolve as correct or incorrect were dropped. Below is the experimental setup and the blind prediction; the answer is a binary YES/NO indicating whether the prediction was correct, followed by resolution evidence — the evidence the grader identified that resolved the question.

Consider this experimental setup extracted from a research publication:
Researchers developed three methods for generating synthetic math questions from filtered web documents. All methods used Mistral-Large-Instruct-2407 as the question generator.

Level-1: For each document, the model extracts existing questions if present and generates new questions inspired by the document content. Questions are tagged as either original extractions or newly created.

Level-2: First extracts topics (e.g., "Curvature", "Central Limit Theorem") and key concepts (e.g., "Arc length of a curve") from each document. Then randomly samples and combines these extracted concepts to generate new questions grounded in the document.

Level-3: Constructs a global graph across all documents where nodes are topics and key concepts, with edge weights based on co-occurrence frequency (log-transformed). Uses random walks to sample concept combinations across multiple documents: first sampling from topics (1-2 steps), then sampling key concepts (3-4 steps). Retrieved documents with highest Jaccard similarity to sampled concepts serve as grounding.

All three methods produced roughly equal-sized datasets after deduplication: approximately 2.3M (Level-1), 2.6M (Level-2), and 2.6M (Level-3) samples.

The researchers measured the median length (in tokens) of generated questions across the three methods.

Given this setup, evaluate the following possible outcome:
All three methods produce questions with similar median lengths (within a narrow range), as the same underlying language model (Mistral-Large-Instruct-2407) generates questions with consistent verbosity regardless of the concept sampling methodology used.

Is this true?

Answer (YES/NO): NO